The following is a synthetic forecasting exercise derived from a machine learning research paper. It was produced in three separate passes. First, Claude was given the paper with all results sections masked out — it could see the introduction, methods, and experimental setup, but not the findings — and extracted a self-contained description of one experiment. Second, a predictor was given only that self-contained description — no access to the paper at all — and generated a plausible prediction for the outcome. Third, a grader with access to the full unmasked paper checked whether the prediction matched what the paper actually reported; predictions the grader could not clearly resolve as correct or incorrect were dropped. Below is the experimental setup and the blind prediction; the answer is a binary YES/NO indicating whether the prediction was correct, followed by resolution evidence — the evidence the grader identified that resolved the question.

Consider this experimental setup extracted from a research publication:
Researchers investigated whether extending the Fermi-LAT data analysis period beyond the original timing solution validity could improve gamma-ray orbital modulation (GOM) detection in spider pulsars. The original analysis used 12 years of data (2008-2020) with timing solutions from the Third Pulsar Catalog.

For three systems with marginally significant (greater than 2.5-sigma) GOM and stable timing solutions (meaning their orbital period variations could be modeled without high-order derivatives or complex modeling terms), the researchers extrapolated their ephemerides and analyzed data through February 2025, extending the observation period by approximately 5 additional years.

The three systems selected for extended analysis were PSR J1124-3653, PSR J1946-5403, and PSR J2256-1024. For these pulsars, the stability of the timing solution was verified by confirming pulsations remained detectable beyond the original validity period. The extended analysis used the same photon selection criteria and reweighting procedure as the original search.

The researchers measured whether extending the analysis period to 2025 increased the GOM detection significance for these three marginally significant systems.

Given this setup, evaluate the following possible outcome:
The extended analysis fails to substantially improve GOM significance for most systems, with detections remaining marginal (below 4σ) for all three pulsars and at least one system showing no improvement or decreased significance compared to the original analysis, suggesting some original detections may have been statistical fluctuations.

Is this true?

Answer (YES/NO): NO